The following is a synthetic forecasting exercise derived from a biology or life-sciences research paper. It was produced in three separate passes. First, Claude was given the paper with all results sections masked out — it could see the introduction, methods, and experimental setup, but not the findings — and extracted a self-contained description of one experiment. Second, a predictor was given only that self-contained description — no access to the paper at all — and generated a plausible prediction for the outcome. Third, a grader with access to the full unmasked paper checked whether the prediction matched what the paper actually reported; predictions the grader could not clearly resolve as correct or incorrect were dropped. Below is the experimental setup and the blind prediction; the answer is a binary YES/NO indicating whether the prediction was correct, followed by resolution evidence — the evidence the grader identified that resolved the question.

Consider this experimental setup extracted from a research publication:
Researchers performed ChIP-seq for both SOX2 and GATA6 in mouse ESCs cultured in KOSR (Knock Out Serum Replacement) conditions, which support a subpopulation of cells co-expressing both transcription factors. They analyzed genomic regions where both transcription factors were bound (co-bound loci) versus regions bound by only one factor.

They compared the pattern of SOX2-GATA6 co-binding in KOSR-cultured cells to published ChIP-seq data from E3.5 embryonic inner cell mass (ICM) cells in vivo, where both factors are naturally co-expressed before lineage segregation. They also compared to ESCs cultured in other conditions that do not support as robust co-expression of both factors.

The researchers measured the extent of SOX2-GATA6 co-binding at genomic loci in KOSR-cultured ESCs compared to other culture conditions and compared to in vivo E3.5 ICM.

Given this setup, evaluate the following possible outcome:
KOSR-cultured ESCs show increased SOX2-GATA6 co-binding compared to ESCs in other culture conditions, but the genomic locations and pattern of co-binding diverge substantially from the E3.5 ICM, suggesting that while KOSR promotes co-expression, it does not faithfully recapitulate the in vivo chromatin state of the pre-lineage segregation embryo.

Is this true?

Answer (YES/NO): NO